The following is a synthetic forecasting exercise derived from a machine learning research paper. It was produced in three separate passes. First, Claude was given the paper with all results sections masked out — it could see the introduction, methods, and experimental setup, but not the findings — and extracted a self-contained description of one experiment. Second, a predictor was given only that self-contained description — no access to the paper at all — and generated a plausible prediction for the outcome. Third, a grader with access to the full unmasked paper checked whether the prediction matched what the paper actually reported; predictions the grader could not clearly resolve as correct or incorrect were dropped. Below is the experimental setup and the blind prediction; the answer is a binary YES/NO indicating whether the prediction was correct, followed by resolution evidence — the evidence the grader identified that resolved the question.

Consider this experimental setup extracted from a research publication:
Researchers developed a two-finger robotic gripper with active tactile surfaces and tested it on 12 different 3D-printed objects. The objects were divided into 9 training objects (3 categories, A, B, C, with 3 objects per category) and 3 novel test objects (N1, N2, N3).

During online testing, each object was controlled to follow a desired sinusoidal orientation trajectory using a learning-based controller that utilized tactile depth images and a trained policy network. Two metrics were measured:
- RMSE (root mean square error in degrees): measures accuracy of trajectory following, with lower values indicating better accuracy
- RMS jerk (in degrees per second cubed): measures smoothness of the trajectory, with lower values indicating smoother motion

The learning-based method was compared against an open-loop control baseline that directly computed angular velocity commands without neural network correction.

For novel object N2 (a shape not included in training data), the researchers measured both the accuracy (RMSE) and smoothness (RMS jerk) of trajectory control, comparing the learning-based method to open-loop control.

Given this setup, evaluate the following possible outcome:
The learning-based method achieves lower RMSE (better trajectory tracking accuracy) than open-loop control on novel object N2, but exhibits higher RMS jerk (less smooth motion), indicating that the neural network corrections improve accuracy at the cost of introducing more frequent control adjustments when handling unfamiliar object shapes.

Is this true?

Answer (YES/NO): YES